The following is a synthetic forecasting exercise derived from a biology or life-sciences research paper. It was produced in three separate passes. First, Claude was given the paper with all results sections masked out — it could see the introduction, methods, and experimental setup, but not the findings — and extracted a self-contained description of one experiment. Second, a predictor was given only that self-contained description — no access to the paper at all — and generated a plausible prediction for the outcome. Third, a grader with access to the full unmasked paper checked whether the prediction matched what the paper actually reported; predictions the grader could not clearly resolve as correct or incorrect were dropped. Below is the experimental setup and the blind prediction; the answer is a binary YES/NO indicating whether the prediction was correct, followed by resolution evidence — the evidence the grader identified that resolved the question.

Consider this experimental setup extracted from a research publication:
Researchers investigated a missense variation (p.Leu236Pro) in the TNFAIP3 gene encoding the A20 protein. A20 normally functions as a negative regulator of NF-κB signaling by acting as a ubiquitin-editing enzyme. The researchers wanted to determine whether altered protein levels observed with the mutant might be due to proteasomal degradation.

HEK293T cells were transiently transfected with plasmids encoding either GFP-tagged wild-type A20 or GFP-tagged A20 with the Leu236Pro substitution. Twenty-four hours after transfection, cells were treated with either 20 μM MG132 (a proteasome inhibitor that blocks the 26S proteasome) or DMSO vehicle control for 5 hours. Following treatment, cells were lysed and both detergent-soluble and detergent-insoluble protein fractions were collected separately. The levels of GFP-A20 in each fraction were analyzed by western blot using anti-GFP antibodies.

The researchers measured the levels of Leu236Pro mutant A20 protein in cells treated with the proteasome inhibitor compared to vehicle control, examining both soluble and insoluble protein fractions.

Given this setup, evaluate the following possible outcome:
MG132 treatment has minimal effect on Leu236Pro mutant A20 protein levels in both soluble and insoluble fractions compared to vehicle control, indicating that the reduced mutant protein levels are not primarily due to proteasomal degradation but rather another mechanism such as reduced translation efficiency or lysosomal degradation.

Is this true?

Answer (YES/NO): NO